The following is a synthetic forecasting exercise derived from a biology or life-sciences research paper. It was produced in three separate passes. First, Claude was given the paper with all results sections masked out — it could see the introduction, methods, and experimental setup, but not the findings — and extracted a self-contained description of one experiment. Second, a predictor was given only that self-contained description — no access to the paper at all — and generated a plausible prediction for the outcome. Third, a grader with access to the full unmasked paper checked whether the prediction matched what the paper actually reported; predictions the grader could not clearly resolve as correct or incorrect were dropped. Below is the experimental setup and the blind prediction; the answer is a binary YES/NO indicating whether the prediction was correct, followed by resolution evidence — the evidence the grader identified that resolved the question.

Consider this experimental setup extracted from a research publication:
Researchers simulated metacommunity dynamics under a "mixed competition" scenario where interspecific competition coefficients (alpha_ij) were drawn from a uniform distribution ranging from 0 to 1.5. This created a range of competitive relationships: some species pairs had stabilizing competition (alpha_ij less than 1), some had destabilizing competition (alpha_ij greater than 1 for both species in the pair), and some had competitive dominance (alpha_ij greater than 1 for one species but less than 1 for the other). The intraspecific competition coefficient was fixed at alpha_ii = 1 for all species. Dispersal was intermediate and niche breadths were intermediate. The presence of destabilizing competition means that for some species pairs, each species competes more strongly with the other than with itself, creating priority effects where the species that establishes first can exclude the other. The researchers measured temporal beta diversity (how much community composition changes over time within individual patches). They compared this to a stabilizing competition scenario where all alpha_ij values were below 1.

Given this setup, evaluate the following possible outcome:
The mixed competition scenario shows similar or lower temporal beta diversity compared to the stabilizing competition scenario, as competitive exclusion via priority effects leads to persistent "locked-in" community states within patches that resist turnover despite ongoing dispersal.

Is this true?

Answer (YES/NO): NO